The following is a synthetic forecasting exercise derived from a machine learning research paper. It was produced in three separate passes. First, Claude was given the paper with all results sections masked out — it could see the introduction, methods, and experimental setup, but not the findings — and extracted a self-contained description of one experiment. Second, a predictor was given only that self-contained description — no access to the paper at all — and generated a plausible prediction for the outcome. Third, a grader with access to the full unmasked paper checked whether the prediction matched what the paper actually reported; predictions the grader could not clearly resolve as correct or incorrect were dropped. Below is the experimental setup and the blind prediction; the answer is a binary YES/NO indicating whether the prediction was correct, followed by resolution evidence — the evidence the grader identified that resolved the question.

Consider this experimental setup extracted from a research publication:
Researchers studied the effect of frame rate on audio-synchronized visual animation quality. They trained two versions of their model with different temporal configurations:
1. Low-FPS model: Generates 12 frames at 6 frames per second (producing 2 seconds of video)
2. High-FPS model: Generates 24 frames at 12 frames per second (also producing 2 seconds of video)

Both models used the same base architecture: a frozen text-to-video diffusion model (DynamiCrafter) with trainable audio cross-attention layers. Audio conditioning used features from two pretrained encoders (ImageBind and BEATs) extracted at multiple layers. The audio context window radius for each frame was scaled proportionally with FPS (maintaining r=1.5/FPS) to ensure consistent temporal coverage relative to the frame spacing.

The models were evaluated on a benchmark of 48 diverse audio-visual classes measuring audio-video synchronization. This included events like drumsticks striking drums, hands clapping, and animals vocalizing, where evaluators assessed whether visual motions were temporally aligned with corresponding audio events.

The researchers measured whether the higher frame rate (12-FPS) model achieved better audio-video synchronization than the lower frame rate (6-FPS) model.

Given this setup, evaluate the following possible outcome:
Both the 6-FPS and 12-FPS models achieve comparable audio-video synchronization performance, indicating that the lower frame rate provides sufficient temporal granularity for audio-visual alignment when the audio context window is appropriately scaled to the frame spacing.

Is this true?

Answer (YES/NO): NO